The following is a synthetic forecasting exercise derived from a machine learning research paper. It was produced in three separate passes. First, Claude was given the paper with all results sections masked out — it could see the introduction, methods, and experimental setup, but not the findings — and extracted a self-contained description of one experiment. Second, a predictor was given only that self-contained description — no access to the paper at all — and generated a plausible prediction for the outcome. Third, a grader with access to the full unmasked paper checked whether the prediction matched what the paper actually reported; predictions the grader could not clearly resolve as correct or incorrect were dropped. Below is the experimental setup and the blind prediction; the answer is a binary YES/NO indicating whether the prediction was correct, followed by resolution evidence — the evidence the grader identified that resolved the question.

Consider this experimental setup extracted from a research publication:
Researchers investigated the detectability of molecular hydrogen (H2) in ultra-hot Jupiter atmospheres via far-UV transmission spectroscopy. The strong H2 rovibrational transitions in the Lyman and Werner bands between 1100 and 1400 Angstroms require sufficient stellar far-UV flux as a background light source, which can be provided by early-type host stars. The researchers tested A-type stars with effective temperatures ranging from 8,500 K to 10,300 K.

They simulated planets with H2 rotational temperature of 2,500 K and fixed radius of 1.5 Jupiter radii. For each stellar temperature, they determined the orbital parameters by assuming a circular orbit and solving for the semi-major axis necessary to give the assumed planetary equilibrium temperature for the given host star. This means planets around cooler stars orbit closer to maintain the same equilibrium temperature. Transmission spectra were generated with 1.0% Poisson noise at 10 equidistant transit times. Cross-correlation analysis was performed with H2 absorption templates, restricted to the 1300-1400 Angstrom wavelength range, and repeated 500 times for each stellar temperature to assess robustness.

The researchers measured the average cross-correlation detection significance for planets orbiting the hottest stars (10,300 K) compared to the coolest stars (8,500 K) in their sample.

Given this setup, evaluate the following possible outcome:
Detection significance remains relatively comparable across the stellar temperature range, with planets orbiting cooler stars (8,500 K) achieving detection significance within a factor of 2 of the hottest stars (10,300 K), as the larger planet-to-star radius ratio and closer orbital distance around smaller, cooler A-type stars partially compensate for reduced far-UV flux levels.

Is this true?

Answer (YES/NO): NO